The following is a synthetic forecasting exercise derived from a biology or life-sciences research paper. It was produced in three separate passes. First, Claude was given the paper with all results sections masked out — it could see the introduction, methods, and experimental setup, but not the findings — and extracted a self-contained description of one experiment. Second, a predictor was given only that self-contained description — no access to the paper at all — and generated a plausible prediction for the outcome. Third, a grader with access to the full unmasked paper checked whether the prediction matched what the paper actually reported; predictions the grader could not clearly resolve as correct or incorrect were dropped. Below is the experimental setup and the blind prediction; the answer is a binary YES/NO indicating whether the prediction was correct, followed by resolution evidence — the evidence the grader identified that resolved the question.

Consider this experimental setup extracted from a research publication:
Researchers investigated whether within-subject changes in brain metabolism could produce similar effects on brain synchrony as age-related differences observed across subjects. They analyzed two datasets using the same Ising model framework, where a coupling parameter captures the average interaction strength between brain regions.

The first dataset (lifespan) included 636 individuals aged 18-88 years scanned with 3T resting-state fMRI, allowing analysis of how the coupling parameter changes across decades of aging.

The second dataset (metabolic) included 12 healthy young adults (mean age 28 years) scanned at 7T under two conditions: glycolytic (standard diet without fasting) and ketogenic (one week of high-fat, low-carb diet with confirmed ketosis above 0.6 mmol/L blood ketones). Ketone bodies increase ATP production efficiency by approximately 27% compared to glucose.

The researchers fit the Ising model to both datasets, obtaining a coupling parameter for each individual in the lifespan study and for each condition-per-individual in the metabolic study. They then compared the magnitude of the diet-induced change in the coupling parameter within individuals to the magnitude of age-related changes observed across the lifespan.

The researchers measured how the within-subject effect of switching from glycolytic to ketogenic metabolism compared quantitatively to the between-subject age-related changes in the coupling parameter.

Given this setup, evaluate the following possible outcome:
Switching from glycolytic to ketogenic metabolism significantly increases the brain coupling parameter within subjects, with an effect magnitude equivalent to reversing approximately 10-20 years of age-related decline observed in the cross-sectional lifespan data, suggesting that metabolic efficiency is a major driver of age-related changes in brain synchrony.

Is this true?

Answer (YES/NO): NO